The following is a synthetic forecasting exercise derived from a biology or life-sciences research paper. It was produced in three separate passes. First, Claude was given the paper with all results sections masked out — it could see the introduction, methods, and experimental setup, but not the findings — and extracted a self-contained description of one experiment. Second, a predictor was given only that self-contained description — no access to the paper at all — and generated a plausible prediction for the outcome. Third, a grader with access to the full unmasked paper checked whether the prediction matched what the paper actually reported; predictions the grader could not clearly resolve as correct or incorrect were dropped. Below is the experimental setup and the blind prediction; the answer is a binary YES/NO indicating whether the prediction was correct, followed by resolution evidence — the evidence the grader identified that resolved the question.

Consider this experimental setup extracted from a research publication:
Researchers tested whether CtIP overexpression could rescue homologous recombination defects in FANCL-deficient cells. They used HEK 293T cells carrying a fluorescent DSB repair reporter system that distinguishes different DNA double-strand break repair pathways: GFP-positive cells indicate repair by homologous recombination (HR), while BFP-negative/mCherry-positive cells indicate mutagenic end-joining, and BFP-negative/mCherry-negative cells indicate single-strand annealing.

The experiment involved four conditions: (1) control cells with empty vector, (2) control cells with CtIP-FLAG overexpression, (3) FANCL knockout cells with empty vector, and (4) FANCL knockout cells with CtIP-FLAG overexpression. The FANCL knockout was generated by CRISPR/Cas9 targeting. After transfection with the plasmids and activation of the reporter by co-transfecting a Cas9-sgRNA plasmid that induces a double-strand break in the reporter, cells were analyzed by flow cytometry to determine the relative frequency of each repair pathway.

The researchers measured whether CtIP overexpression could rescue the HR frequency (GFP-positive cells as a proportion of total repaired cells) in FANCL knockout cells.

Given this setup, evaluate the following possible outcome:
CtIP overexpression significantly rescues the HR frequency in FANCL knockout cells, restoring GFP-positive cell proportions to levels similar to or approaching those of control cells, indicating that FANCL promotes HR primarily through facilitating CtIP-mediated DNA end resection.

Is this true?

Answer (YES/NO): YES